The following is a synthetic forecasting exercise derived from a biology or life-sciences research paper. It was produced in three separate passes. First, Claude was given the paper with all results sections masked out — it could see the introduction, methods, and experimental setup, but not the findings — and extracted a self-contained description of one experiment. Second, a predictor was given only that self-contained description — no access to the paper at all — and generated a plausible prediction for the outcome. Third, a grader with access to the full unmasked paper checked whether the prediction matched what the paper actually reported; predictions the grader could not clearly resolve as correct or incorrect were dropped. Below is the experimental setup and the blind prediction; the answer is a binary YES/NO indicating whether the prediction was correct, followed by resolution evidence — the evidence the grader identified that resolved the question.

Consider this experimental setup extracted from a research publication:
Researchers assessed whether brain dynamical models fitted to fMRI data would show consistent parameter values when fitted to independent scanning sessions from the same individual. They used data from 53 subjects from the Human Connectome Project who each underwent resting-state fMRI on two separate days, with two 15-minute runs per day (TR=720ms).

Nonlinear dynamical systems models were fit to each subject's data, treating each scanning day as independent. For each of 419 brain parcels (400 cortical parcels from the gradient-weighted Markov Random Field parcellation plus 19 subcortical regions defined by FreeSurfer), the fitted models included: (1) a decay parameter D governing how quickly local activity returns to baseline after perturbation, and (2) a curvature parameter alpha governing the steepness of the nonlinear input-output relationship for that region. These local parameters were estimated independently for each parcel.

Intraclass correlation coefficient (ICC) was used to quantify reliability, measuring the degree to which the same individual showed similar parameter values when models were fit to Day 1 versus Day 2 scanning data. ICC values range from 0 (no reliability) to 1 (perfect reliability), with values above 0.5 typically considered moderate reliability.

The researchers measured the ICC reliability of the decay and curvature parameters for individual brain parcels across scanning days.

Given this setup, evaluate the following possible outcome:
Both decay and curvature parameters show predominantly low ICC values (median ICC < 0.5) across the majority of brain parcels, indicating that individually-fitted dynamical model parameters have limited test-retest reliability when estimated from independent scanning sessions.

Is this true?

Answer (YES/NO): NO